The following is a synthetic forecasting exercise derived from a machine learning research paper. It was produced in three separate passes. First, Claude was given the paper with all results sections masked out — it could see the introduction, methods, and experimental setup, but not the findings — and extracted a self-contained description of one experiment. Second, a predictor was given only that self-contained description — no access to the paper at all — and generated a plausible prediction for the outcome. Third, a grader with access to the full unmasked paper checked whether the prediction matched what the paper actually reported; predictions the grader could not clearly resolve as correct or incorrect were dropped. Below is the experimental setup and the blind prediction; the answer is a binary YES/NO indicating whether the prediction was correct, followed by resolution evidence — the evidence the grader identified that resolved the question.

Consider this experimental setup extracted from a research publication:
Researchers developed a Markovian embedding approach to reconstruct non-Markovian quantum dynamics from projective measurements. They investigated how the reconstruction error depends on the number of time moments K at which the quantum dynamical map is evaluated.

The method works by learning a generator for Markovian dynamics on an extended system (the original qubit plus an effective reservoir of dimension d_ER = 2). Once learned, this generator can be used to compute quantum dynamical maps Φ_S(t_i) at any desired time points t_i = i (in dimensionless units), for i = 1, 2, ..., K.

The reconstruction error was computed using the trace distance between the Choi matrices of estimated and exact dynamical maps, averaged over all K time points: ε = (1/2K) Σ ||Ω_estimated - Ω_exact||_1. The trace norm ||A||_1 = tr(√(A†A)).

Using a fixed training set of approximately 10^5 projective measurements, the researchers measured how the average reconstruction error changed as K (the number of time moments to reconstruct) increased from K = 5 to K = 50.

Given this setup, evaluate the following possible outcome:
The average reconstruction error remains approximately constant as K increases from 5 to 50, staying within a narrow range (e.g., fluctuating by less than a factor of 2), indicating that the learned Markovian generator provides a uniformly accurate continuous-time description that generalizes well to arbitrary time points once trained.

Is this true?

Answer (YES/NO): YES